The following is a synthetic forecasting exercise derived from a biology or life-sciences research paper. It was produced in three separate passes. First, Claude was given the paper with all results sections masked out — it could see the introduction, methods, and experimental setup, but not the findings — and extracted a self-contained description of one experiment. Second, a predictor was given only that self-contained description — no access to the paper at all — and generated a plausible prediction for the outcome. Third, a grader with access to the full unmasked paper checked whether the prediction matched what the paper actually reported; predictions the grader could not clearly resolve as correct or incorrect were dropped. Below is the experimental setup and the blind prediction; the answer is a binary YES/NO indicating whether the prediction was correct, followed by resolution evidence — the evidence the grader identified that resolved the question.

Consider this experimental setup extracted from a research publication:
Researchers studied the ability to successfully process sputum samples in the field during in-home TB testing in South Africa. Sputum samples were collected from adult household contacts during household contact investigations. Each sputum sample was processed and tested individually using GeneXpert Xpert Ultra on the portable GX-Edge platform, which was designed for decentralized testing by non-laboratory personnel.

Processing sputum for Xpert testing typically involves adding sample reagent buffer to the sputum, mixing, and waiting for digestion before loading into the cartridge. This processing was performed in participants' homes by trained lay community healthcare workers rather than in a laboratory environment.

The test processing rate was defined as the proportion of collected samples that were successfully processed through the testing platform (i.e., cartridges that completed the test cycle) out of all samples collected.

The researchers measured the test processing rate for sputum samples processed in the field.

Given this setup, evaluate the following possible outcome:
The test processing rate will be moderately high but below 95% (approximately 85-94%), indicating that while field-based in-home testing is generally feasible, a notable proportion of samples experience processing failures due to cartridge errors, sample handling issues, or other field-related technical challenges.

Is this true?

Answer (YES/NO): NO